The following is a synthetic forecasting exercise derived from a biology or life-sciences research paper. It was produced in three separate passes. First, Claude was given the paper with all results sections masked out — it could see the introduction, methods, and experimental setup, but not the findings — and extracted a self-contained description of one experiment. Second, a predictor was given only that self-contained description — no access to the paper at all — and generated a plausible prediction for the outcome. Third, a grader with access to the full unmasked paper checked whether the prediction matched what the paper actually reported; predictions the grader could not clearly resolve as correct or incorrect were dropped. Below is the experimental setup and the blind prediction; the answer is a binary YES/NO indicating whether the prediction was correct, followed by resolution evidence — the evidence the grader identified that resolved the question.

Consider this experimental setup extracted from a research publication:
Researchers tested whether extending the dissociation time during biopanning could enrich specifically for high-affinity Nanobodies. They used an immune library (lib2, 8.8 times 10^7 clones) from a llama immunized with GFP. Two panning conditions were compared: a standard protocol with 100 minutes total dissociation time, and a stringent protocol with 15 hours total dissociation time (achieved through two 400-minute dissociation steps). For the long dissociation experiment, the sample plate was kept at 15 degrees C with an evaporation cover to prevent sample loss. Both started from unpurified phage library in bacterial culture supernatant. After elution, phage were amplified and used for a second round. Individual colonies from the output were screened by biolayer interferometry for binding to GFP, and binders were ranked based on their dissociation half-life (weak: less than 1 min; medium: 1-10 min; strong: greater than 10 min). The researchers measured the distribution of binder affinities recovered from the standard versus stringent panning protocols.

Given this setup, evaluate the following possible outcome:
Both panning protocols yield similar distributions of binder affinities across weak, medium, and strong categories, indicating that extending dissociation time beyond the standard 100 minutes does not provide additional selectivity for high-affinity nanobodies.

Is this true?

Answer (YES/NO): NO